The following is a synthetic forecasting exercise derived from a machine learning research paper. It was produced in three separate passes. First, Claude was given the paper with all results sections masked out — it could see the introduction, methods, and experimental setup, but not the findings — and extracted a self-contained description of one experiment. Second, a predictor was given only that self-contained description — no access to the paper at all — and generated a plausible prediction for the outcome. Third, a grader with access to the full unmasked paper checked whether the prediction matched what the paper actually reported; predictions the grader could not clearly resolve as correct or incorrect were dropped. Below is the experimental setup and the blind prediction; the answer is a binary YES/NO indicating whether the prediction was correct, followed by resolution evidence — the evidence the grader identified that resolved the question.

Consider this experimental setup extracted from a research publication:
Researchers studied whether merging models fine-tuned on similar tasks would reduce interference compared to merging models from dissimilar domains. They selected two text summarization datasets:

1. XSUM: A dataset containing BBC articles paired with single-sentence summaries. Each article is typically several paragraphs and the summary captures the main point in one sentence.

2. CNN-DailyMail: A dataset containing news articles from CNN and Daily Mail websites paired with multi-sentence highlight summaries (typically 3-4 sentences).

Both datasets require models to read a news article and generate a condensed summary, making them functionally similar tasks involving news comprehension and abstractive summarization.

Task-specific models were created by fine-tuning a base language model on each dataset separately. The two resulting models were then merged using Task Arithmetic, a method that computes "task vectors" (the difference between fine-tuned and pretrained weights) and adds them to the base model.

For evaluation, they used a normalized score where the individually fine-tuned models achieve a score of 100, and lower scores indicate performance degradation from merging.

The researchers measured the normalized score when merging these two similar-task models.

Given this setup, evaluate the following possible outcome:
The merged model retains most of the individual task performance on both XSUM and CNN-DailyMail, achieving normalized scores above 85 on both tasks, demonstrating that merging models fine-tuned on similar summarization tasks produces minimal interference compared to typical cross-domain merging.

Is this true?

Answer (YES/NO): NO